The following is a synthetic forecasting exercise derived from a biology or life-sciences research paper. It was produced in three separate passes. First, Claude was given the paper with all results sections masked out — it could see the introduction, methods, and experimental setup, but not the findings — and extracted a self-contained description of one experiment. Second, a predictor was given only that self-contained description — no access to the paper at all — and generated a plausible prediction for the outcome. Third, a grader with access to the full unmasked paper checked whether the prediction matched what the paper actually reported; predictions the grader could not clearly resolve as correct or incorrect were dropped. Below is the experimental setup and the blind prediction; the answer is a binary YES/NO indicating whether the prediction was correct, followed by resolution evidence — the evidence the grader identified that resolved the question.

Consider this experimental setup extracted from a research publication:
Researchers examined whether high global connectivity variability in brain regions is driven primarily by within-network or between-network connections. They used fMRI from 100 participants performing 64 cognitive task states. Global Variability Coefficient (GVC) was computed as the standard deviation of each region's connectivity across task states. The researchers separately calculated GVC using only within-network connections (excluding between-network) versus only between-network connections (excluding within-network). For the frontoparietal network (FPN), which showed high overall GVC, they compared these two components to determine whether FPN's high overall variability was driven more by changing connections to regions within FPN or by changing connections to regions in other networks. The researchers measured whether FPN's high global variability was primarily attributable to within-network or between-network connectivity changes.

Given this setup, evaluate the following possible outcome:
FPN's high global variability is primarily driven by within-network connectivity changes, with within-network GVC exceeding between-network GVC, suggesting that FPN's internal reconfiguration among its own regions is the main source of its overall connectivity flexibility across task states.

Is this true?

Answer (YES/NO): NO